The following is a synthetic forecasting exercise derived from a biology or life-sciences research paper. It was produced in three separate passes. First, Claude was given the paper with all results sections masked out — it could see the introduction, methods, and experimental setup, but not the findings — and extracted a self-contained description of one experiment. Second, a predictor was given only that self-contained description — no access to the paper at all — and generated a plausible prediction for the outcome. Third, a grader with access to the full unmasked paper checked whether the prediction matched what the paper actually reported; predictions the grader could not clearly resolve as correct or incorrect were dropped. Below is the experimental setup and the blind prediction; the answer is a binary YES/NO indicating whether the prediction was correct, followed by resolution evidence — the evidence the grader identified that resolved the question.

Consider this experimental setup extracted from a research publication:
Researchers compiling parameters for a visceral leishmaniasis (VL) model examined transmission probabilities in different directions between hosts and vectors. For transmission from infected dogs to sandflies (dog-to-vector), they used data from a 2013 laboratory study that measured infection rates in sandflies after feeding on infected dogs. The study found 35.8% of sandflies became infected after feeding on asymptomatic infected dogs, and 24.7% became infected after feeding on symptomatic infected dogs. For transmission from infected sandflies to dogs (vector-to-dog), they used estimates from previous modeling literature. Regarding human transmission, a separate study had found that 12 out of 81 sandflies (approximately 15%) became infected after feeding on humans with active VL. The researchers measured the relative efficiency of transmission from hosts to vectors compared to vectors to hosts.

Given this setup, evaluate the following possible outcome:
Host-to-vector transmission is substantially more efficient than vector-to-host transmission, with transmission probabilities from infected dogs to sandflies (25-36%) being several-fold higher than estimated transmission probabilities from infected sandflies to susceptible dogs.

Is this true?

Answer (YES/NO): YES